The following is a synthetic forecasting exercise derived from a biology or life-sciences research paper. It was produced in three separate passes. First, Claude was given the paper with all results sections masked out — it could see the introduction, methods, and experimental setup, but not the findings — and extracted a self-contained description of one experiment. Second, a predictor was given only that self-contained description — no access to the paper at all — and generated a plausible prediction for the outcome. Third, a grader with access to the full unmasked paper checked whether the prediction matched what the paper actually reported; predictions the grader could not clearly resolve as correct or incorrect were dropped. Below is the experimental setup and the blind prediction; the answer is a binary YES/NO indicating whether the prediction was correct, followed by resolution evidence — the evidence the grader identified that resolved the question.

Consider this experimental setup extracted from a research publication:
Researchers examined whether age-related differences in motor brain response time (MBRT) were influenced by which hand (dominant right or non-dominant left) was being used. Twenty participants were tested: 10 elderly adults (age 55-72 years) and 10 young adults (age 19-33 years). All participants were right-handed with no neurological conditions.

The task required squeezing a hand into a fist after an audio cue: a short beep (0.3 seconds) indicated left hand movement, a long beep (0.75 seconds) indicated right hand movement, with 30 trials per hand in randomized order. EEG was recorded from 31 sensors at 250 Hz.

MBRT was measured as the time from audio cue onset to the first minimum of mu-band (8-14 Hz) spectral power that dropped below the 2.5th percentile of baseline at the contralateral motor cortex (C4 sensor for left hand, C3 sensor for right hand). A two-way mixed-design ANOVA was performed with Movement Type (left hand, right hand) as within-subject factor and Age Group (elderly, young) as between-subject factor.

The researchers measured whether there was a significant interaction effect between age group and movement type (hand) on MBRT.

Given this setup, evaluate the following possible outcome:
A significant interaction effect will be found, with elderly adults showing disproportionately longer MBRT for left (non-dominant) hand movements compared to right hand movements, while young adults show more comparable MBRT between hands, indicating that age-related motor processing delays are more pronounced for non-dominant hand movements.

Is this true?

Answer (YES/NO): NO